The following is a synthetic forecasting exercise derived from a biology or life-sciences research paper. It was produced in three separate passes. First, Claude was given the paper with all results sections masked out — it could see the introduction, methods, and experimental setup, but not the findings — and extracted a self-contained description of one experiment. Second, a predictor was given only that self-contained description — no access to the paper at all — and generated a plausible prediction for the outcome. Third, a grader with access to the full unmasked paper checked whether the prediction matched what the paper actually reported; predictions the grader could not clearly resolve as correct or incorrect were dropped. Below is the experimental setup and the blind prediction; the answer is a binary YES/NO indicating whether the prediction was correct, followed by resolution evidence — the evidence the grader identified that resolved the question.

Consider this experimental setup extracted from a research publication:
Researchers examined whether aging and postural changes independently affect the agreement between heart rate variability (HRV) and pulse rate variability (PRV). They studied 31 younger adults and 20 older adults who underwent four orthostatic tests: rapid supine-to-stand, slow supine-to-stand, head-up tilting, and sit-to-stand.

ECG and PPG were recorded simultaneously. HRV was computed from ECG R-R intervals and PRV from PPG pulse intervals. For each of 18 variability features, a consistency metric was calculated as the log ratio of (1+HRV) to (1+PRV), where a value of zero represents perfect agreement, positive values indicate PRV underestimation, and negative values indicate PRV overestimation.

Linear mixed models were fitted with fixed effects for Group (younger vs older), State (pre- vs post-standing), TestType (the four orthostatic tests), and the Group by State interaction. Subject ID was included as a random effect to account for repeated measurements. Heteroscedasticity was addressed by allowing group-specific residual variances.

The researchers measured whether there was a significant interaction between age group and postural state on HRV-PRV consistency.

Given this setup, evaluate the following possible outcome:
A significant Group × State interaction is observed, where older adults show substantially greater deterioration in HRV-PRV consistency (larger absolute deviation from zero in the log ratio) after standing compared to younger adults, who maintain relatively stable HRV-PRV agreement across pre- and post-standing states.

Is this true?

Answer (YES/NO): NO